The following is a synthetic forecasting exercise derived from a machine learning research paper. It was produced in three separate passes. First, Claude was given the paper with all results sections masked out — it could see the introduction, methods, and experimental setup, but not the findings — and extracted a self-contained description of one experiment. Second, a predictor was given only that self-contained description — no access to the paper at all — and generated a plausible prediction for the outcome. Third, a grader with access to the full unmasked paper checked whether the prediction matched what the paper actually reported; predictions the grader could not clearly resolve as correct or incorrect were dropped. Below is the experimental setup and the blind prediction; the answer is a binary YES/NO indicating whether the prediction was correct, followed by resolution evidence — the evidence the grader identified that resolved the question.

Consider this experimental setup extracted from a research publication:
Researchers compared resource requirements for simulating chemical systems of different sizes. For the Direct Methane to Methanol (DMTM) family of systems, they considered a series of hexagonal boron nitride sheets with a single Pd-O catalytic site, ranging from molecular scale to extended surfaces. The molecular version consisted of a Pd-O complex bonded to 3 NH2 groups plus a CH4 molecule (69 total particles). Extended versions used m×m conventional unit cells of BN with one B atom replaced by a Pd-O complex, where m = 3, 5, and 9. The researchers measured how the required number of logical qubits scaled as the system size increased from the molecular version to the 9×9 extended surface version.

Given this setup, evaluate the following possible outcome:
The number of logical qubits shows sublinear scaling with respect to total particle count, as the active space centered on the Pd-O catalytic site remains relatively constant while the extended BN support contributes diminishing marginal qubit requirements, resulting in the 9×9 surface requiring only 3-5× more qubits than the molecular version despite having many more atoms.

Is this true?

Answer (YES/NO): NO